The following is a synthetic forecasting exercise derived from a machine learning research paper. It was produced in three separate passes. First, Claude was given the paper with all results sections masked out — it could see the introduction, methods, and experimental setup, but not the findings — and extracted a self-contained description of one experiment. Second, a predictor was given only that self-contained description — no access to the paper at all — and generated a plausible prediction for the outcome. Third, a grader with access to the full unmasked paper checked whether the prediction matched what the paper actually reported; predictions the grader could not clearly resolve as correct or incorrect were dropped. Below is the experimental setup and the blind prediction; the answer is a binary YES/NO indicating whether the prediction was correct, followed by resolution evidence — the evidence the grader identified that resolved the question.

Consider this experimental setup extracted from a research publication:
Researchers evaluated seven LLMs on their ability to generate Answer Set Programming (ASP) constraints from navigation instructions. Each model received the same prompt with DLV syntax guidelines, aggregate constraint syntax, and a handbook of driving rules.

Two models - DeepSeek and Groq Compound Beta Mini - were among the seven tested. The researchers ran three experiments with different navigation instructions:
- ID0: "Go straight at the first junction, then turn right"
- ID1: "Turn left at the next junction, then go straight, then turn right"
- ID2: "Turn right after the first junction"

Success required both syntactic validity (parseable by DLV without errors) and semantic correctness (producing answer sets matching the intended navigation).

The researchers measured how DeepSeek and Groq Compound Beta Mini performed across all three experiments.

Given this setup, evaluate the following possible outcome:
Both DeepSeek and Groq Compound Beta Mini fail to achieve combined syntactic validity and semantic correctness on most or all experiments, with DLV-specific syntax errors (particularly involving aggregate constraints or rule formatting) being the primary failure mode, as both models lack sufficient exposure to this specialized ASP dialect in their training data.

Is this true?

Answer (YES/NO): YES